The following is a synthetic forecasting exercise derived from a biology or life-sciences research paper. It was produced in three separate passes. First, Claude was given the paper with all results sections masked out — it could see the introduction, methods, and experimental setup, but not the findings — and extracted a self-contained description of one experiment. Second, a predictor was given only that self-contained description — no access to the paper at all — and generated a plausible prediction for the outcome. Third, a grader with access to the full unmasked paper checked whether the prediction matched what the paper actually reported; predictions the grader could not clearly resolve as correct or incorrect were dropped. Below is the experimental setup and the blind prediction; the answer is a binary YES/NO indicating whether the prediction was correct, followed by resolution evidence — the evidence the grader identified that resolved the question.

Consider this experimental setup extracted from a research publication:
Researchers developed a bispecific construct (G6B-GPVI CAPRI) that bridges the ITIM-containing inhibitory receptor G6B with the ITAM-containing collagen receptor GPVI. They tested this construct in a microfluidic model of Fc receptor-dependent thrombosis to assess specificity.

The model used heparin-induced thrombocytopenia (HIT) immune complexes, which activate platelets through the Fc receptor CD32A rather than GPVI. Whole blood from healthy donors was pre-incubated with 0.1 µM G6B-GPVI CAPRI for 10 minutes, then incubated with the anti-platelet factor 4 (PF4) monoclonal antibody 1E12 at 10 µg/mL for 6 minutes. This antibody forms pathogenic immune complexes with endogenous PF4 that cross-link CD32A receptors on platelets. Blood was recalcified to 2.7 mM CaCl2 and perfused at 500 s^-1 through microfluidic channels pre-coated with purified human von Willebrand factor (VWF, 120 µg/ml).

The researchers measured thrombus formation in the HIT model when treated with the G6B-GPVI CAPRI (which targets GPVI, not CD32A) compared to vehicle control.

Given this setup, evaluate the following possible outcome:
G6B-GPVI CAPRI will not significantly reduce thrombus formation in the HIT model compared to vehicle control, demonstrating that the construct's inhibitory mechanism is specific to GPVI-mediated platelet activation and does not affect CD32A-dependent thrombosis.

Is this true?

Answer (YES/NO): YES